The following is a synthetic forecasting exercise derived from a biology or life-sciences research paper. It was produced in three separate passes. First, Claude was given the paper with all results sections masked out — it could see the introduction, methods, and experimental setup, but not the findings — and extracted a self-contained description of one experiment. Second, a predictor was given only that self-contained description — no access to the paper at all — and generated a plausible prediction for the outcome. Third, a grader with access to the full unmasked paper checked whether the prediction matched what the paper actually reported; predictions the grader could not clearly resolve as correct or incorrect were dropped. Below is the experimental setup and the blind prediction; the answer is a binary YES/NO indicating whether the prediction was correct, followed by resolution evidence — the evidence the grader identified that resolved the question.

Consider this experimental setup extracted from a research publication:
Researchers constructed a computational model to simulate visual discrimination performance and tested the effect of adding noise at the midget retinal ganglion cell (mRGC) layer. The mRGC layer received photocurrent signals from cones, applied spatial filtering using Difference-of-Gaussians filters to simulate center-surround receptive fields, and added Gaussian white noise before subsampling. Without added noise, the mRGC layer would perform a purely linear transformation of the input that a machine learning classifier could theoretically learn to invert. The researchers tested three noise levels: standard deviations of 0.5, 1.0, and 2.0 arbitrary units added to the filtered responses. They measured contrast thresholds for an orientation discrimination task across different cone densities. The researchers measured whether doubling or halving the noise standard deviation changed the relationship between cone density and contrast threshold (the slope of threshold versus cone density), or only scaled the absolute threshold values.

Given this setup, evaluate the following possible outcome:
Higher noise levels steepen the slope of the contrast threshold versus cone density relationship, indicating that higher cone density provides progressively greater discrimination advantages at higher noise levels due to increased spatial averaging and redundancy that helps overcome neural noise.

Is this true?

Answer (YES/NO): NO